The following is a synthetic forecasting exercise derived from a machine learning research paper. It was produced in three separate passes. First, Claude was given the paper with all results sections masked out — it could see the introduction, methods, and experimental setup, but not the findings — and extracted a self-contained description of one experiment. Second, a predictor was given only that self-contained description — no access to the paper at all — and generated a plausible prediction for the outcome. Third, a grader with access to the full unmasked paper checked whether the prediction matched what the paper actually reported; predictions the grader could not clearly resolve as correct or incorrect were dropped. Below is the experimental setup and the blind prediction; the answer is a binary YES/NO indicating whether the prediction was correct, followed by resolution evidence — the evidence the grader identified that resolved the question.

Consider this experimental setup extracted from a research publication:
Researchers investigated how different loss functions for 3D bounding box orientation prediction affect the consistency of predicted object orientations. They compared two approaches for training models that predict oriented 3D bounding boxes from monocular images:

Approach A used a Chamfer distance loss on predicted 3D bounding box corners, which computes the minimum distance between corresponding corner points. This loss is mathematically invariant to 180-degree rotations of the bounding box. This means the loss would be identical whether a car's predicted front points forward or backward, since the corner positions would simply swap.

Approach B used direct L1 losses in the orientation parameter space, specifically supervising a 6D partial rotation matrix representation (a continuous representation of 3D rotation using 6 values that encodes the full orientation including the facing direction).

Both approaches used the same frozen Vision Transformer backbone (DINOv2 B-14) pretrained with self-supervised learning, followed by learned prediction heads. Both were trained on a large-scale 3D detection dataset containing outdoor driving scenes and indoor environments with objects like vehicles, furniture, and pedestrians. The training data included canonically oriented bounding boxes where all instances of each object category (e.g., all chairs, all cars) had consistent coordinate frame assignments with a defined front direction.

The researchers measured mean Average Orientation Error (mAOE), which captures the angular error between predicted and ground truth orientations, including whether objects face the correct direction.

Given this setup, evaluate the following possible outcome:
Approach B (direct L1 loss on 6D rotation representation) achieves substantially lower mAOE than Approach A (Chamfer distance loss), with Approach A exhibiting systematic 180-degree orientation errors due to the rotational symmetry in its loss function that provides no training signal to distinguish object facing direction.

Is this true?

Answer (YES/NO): YES